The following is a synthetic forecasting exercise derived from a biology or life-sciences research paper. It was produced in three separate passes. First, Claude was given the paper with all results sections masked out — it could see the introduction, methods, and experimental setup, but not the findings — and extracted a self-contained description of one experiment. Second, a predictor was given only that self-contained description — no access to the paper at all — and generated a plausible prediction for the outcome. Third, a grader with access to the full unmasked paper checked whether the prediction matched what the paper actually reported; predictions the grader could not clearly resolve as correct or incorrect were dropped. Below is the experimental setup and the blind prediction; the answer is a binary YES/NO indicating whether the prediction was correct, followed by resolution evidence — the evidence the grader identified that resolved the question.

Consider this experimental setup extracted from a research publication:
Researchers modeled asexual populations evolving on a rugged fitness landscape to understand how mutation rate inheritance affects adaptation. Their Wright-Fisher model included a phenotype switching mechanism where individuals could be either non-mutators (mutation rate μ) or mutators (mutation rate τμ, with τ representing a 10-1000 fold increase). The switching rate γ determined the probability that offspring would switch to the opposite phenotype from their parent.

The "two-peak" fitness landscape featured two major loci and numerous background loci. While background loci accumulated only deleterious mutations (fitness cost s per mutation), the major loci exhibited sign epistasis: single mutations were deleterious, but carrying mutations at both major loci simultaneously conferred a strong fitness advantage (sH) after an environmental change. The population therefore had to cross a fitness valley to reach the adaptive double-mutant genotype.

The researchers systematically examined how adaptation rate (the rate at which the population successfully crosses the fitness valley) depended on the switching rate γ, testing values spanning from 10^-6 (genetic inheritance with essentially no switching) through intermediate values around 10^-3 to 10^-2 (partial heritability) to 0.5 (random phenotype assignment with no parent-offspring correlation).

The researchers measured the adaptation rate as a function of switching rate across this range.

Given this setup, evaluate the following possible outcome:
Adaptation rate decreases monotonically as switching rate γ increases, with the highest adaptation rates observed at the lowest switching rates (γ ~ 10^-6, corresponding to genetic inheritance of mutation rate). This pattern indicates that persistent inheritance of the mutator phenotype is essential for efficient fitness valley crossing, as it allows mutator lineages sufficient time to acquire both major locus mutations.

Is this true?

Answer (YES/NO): NO